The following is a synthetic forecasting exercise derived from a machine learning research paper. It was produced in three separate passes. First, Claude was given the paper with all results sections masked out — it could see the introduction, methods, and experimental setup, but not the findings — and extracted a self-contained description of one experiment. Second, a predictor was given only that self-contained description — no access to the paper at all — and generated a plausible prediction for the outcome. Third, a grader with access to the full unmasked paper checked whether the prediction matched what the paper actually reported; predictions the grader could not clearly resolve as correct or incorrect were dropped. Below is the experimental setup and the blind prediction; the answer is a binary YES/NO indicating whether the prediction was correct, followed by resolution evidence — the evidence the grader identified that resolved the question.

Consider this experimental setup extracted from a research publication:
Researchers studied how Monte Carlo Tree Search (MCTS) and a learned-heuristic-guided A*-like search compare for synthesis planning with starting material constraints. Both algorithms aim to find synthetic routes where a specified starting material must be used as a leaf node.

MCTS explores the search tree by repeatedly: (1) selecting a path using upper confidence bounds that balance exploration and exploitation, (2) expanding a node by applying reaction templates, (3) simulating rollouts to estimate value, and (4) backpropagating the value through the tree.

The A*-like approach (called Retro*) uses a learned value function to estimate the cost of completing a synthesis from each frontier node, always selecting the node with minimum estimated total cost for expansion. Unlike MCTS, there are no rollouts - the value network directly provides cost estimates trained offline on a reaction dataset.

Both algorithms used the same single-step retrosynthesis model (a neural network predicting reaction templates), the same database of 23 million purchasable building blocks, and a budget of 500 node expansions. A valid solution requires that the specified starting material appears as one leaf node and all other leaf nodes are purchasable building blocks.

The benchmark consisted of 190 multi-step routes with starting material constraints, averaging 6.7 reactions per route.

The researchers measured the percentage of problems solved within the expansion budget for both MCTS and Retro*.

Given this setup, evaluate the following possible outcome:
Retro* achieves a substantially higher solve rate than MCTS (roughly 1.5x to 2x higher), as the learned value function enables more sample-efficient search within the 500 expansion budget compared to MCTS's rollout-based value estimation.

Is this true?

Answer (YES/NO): NO